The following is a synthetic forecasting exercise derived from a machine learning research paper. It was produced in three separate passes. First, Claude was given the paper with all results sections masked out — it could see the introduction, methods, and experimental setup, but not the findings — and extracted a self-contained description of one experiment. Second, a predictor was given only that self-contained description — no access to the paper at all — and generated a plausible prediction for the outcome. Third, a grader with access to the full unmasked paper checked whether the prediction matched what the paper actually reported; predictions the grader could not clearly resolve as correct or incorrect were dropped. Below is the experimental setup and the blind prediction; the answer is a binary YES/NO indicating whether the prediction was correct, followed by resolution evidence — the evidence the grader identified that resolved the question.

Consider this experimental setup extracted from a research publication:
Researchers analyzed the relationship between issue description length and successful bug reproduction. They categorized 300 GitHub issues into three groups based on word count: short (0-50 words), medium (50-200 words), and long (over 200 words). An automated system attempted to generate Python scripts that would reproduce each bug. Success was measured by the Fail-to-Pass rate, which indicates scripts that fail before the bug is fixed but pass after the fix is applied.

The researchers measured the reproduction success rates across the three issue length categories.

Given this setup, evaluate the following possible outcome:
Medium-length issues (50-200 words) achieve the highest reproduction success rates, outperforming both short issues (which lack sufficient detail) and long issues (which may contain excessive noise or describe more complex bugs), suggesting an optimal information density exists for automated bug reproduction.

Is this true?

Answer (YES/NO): YES